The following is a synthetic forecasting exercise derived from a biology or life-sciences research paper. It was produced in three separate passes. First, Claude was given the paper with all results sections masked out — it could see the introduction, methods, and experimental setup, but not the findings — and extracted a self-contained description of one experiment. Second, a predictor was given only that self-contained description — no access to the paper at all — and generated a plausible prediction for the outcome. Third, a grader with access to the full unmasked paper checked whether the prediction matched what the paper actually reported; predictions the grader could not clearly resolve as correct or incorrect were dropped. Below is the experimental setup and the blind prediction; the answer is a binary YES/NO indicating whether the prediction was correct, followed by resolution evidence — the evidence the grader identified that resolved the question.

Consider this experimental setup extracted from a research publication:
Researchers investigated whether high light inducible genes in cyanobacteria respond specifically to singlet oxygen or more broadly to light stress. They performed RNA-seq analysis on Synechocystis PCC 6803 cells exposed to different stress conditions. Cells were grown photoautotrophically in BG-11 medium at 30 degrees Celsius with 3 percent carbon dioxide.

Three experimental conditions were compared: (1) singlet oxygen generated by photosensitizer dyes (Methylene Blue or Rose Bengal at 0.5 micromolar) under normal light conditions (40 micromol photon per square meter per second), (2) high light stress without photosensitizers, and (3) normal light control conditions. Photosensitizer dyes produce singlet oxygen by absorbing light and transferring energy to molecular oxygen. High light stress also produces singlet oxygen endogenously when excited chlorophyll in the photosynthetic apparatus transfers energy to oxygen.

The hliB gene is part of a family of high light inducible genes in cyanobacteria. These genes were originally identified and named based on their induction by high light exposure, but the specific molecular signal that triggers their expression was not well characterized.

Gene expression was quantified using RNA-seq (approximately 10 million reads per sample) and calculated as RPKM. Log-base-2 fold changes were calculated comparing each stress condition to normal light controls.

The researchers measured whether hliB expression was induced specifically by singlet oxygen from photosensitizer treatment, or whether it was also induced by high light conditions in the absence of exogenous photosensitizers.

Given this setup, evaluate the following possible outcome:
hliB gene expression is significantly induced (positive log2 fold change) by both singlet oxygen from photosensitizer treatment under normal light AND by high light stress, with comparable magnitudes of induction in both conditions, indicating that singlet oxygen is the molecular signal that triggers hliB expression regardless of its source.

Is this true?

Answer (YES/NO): NO